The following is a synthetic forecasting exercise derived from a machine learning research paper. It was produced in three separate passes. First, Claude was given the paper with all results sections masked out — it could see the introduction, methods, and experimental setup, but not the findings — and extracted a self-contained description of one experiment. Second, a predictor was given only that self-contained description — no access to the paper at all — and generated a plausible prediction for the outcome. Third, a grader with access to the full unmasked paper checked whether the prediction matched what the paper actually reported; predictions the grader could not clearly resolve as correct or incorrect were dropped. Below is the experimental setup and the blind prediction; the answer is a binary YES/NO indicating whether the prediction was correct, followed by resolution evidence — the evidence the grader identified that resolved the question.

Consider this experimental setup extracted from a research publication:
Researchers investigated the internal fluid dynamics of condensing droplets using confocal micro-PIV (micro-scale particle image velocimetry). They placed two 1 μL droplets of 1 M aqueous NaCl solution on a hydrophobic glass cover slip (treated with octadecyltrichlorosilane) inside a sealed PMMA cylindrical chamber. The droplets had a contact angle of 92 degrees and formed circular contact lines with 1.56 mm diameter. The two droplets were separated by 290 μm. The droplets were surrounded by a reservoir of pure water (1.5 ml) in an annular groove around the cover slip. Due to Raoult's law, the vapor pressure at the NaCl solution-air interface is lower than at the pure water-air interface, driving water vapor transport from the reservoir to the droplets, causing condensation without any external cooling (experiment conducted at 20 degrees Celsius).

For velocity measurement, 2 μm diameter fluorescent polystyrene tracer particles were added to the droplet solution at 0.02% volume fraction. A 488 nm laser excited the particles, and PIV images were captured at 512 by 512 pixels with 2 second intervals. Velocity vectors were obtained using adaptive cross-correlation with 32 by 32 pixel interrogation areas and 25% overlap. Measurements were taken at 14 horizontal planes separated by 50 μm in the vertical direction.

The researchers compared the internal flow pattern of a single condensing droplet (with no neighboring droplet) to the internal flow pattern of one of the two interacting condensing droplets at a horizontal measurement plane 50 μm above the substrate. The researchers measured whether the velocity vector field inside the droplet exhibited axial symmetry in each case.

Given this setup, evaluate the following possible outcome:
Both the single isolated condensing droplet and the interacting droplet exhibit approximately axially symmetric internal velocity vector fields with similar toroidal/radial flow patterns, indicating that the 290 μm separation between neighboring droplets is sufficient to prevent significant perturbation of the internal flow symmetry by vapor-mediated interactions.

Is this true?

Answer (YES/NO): NO